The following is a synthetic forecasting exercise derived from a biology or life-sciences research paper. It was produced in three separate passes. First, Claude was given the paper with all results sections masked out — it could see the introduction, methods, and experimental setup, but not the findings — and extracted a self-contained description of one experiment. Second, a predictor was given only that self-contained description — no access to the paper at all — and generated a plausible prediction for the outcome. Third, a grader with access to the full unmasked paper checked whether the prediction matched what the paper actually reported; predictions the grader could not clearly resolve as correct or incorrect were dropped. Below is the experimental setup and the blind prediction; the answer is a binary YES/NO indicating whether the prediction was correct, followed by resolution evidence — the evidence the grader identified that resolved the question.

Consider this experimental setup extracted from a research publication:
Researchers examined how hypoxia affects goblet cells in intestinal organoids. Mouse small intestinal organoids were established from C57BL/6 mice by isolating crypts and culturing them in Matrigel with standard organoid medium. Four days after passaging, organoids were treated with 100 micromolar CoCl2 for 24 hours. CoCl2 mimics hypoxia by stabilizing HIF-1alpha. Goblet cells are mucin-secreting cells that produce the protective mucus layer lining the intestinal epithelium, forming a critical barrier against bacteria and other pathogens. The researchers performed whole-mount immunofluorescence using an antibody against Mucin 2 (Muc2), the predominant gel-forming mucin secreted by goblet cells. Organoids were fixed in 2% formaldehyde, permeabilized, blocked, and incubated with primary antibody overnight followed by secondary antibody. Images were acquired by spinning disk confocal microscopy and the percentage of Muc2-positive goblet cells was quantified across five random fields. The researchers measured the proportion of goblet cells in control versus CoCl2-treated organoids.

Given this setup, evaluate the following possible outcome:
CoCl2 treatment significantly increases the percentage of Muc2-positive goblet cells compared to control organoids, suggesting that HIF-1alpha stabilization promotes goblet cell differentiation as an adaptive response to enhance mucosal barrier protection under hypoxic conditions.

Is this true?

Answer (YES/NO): YES